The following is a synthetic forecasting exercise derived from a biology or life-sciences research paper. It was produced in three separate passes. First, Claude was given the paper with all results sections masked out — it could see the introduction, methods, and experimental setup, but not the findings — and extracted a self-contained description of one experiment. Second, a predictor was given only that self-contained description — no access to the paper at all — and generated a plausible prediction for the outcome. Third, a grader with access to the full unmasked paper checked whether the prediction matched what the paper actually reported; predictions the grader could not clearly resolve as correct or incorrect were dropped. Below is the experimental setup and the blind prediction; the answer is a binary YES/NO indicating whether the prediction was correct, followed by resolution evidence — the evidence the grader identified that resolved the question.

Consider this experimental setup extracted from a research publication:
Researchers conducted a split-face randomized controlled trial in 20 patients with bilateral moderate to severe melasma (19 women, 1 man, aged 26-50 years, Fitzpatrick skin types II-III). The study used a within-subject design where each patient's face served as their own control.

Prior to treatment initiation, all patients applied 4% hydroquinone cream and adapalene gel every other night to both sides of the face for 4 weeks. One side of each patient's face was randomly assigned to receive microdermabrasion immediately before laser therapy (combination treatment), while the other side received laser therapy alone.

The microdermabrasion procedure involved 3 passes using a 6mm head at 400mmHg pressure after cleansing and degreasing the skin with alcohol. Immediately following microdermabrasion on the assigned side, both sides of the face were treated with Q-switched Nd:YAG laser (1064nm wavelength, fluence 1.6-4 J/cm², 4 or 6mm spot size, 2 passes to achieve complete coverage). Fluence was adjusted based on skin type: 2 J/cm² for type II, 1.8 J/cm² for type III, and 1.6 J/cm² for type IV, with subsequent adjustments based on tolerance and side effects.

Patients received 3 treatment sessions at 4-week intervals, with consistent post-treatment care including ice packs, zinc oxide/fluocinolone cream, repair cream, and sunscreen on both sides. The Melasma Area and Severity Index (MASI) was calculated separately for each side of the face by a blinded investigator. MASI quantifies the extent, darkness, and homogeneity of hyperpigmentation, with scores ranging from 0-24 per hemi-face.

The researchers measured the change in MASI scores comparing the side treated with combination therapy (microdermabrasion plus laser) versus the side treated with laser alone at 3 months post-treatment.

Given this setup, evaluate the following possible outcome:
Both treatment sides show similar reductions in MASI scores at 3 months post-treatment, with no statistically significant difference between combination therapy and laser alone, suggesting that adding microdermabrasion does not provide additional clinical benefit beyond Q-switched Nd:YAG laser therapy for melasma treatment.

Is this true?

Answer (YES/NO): YES